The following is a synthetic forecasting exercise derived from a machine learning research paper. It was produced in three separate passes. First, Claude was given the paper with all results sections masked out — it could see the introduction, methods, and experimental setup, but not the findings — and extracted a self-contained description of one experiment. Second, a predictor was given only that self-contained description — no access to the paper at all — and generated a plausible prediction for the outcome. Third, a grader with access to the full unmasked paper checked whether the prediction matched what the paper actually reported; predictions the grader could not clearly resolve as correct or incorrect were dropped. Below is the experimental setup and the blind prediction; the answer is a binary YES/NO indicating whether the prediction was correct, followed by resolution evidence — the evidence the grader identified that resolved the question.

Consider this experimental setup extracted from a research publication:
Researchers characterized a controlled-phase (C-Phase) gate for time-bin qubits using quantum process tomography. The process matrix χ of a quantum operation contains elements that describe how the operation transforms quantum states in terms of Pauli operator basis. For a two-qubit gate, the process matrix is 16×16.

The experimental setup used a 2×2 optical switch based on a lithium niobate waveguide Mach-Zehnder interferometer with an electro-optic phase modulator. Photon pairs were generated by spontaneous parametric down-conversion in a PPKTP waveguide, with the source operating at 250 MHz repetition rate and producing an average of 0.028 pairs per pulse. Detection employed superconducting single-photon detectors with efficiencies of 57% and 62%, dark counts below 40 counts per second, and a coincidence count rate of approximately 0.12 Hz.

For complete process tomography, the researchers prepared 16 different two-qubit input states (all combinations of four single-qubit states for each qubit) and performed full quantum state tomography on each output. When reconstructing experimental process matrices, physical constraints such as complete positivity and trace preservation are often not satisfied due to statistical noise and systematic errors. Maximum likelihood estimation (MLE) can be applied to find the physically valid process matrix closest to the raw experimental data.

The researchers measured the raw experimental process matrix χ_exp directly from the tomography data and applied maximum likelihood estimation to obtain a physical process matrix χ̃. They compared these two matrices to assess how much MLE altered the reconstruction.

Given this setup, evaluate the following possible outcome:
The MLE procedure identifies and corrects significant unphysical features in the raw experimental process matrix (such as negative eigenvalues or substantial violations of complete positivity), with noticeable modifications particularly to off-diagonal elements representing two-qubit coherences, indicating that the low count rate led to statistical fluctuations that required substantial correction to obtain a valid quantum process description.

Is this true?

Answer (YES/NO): NO